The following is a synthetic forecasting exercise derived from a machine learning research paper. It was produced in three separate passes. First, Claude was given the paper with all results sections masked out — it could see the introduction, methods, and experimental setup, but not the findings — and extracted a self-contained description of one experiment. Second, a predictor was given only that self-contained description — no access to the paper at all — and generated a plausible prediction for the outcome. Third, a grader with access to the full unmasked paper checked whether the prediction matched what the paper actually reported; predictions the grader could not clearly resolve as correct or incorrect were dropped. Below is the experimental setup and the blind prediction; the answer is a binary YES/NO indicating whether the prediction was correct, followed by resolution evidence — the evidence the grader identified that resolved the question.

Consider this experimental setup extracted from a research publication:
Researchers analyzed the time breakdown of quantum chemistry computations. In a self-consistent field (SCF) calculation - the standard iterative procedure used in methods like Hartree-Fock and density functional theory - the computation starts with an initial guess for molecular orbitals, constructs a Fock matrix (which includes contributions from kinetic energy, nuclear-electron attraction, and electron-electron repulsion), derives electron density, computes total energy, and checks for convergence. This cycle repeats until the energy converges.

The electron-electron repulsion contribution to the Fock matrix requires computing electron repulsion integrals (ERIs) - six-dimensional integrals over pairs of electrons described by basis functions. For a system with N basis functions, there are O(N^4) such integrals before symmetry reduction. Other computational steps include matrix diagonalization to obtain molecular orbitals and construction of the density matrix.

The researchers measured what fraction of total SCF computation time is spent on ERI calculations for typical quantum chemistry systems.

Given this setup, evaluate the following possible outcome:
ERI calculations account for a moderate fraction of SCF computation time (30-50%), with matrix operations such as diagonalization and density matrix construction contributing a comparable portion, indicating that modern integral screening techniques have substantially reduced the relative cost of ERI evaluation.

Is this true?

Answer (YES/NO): NO